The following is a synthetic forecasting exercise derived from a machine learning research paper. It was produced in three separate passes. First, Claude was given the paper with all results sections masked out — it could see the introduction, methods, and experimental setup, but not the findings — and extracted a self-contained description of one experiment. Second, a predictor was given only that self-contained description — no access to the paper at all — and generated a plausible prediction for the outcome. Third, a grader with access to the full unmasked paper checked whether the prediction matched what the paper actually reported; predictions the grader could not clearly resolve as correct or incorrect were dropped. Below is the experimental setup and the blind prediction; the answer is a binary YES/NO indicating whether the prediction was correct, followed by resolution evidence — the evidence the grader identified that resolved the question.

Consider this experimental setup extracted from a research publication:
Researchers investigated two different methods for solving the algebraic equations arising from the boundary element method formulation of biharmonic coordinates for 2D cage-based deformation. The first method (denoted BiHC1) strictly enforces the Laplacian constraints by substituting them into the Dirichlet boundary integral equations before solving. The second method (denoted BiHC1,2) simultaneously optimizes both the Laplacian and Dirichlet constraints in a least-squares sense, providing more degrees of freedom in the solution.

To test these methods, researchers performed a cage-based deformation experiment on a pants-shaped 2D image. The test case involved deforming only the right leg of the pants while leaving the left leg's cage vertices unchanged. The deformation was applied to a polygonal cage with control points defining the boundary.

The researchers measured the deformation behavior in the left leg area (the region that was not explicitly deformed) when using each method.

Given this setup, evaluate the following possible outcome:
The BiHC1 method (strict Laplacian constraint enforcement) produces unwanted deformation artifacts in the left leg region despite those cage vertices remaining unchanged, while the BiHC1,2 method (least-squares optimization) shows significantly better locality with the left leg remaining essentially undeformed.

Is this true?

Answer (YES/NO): YES